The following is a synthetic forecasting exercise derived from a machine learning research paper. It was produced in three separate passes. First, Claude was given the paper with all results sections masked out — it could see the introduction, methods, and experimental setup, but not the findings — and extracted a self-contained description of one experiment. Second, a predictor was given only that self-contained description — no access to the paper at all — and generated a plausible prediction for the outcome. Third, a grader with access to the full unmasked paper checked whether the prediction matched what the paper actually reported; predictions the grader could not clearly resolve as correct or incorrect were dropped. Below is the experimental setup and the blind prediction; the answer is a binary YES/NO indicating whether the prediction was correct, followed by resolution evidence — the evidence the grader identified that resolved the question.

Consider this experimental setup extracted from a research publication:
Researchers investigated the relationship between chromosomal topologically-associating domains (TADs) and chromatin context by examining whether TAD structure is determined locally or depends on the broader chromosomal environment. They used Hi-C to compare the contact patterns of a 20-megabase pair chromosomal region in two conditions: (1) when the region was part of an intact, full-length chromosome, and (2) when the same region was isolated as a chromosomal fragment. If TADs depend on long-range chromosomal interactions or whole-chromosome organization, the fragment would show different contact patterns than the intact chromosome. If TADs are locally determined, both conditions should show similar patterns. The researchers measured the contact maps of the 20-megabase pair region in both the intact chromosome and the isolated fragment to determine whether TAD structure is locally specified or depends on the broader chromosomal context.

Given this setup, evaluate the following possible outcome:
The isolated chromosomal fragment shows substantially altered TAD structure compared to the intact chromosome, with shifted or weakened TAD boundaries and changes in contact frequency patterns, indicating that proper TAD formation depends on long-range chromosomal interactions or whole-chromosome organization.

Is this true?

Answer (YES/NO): NO